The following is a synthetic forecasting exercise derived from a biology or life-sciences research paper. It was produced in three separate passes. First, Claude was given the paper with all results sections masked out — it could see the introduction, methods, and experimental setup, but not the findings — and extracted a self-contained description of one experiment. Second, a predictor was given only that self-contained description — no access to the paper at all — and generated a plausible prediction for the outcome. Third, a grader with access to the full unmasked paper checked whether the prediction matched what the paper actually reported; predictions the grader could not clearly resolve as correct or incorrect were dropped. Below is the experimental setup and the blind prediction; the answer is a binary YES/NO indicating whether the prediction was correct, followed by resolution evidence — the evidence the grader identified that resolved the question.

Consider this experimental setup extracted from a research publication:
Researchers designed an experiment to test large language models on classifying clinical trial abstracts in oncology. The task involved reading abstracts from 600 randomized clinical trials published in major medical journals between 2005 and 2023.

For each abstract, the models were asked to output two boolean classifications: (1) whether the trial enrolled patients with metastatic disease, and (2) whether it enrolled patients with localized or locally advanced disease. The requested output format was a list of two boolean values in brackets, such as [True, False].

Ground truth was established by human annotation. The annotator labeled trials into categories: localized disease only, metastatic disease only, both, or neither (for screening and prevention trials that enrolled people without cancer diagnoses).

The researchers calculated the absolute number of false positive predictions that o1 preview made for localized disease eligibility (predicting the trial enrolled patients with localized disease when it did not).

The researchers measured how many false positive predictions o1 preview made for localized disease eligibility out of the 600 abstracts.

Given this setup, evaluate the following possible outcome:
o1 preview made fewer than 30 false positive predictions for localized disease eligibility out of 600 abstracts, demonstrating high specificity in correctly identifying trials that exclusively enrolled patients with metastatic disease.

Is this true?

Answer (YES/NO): YES